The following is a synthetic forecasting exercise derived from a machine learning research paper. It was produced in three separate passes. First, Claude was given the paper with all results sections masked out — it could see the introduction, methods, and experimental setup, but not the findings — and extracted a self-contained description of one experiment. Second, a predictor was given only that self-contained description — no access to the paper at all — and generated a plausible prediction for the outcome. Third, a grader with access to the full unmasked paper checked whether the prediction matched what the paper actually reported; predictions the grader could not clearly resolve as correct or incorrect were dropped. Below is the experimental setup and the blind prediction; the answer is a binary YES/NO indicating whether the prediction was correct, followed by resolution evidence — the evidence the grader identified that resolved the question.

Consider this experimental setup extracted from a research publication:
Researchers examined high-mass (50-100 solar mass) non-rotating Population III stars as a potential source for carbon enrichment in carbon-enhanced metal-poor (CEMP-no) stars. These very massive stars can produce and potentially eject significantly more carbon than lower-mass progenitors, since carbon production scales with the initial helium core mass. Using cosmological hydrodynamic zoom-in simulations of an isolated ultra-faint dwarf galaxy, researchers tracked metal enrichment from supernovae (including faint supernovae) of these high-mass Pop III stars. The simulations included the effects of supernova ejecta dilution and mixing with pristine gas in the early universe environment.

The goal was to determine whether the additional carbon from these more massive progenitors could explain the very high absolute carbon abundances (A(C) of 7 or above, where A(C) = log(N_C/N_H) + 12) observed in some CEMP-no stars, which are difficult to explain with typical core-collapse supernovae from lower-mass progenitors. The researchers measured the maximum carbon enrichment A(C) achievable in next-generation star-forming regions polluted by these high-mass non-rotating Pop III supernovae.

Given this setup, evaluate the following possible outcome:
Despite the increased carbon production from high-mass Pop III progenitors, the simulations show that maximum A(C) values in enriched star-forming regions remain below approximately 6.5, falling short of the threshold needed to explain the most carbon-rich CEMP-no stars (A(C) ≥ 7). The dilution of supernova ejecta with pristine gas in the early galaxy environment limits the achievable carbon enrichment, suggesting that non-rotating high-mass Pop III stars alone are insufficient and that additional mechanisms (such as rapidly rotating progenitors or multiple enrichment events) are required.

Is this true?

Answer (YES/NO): YES